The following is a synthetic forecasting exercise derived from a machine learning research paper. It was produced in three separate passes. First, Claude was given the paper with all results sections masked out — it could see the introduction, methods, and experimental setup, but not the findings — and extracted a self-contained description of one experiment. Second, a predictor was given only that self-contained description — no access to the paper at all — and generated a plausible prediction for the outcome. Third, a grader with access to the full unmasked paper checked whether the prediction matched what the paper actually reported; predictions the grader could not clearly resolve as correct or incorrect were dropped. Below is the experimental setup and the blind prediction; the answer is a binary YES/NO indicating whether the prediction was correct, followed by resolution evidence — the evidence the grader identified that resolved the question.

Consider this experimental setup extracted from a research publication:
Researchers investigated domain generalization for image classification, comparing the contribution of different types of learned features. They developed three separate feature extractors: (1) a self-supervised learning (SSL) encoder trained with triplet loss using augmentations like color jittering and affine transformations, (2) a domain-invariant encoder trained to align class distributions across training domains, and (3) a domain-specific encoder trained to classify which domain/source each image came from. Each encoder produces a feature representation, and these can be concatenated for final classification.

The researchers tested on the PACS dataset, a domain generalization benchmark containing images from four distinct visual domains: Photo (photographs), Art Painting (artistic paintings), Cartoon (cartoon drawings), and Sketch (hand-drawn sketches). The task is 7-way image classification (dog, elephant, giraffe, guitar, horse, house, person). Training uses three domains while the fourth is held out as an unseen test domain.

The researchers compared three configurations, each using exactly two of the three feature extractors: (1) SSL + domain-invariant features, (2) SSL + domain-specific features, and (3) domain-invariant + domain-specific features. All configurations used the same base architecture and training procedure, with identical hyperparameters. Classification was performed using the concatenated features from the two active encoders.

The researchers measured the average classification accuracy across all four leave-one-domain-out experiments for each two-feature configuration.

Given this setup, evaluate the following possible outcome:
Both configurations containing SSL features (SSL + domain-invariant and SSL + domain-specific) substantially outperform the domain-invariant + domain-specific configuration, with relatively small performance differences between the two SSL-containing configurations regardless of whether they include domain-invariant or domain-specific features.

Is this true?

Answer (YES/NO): NO